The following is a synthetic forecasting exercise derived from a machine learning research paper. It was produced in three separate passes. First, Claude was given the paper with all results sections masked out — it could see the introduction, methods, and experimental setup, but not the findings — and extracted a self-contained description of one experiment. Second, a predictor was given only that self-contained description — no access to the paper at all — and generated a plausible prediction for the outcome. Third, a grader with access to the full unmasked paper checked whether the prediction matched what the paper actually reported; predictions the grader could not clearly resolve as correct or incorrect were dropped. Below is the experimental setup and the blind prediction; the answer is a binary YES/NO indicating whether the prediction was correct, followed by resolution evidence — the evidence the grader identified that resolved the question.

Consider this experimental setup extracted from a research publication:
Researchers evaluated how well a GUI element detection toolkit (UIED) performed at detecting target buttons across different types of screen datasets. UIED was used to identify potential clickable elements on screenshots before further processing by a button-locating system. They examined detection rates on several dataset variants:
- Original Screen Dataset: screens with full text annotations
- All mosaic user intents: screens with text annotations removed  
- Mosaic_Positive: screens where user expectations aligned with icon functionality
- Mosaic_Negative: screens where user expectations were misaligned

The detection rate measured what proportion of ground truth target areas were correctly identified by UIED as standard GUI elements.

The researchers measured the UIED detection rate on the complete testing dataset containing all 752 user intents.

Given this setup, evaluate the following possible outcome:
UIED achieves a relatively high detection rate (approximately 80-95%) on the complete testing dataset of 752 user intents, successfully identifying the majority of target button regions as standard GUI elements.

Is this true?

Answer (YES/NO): NO